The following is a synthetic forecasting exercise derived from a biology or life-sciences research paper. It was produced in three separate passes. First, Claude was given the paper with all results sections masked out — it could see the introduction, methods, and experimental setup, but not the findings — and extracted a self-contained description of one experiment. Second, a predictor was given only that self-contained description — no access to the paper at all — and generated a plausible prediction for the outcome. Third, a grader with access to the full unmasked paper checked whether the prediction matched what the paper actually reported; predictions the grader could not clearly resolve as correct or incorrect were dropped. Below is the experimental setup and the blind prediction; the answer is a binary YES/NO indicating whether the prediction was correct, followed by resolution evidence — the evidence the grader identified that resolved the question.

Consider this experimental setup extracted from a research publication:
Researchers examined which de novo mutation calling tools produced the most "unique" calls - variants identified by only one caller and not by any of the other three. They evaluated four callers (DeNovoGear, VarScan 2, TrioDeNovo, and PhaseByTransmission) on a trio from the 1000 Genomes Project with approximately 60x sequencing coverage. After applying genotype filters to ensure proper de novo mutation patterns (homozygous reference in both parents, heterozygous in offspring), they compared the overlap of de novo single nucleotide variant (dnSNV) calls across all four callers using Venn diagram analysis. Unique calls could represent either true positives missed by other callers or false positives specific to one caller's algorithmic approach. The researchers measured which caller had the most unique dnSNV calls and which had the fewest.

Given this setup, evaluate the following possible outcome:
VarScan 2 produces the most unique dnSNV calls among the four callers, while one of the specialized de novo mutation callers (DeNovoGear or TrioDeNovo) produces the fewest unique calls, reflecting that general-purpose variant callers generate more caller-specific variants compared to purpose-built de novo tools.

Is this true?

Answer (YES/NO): NO